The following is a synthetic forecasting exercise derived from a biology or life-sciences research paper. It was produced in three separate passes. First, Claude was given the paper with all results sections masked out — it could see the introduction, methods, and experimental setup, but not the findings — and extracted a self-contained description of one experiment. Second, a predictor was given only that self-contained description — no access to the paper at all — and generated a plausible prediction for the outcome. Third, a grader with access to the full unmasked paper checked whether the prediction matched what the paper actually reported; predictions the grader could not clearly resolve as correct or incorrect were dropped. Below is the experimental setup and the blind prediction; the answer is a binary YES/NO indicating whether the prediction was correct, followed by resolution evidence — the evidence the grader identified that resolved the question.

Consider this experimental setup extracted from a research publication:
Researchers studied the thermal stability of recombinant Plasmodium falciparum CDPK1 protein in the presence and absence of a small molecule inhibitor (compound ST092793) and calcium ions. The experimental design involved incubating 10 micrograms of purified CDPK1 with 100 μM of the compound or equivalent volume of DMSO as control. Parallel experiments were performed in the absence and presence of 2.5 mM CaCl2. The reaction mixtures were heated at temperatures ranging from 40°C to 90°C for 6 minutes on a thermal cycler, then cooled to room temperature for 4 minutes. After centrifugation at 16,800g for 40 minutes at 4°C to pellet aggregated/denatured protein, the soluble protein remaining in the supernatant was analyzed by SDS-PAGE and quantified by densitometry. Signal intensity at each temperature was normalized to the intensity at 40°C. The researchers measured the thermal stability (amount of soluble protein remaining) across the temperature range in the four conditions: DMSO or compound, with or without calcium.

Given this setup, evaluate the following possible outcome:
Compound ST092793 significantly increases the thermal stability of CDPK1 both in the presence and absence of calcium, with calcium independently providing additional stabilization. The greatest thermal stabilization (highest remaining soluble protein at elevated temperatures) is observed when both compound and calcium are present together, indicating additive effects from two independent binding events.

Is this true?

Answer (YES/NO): NO